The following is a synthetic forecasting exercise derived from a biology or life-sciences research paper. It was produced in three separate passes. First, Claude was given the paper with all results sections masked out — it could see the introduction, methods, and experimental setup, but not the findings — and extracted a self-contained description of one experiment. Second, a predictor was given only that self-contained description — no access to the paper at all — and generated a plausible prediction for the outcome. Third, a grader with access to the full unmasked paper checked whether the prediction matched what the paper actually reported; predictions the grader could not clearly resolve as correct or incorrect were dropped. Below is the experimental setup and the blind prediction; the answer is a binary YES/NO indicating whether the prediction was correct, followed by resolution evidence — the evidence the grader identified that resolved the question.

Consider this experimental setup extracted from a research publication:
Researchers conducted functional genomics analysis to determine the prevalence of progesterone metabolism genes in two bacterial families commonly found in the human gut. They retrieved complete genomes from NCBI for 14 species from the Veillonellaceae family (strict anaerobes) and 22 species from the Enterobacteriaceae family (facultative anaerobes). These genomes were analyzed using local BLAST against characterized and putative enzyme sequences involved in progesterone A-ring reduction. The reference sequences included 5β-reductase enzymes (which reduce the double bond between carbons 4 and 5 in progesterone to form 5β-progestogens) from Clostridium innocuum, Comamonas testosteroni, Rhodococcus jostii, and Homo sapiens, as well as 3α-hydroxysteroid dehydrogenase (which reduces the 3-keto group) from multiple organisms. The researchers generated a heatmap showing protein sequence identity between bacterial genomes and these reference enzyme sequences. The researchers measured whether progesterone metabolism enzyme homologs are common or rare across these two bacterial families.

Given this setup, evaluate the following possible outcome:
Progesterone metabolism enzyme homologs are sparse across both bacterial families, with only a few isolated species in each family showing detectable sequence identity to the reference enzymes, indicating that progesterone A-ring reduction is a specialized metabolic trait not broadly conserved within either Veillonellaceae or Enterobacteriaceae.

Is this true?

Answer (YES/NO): NO